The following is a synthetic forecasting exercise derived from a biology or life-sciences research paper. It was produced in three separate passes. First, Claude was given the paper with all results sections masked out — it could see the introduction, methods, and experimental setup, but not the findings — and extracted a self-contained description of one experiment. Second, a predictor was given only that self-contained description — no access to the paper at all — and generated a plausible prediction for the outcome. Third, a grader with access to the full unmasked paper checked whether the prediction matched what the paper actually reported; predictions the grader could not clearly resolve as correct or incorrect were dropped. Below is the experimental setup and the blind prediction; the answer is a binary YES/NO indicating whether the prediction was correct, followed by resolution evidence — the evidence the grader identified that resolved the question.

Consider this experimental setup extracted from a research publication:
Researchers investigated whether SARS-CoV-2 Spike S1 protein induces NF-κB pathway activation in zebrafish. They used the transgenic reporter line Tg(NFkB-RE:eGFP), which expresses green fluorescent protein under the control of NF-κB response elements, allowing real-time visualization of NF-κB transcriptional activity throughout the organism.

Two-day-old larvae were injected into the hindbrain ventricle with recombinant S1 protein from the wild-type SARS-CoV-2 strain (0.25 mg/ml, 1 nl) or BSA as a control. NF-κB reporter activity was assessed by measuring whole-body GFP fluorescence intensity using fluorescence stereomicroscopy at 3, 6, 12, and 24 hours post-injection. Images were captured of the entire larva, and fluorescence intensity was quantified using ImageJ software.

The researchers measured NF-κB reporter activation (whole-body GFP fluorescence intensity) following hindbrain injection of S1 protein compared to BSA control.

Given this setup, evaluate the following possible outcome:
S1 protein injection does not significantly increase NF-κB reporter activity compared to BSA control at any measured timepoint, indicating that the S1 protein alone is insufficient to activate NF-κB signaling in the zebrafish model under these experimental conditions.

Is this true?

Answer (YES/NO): NO